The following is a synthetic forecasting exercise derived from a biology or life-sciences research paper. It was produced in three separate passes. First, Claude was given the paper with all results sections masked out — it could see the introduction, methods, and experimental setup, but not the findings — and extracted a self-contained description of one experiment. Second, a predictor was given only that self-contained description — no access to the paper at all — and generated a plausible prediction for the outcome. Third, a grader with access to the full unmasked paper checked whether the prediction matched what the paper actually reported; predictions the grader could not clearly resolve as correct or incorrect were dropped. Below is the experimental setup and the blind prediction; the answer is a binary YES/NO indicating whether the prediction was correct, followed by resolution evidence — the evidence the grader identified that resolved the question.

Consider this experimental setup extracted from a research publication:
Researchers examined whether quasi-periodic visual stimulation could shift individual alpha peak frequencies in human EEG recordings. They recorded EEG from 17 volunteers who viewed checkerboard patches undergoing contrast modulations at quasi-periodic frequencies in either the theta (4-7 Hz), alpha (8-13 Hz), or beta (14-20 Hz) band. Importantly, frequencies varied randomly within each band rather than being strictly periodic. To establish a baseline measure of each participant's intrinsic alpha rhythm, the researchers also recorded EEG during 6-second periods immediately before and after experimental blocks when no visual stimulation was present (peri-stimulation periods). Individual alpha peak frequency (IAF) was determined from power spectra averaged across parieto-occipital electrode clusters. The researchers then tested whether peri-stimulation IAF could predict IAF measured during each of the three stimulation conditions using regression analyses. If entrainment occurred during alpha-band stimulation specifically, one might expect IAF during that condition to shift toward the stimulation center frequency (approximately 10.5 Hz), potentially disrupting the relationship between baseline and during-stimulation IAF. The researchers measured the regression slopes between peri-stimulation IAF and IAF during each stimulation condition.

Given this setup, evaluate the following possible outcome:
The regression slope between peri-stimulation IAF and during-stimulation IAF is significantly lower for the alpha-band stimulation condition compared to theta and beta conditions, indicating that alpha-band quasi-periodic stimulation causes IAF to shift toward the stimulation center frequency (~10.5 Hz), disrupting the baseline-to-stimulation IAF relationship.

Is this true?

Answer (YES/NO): NO